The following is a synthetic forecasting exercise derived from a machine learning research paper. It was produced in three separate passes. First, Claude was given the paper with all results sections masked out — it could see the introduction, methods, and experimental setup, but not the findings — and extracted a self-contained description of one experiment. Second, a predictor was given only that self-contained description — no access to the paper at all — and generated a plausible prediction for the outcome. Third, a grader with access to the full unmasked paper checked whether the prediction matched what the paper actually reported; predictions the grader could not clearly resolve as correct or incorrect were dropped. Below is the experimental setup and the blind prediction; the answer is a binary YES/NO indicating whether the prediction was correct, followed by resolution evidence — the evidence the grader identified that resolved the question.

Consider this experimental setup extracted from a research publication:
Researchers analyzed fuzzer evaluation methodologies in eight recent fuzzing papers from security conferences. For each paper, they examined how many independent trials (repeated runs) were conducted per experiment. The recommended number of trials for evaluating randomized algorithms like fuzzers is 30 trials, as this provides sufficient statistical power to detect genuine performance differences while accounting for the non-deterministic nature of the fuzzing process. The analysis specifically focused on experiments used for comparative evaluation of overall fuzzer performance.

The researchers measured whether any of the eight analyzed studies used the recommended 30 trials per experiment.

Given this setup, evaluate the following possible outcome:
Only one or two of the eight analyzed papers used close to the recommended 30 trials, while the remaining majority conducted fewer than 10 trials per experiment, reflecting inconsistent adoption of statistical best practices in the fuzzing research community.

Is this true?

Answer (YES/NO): NO